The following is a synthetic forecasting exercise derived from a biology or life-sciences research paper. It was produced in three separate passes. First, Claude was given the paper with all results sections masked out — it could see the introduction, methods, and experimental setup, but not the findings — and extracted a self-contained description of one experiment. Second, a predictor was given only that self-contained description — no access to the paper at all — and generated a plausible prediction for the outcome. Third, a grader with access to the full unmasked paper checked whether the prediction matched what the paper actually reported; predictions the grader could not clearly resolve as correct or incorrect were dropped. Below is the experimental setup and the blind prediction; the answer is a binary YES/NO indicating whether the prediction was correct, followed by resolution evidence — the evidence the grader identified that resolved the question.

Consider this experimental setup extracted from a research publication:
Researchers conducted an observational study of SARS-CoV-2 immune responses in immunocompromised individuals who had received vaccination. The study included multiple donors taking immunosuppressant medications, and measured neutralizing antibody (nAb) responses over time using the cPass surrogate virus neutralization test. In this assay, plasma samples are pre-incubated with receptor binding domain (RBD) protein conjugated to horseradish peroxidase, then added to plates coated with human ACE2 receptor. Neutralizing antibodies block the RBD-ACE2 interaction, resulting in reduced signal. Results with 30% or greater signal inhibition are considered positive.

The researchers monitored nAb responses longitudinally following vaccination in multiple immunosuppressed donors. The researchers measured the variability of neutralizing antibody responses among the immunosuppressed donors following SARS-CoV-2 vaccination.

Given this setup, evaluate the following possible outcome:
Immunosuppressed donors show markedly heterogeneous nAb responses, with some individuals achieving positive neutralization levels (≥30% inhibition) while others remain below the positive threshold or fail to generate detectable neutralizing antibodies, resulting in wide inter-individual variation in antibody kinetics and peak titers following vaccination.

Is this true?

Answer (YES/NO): YES